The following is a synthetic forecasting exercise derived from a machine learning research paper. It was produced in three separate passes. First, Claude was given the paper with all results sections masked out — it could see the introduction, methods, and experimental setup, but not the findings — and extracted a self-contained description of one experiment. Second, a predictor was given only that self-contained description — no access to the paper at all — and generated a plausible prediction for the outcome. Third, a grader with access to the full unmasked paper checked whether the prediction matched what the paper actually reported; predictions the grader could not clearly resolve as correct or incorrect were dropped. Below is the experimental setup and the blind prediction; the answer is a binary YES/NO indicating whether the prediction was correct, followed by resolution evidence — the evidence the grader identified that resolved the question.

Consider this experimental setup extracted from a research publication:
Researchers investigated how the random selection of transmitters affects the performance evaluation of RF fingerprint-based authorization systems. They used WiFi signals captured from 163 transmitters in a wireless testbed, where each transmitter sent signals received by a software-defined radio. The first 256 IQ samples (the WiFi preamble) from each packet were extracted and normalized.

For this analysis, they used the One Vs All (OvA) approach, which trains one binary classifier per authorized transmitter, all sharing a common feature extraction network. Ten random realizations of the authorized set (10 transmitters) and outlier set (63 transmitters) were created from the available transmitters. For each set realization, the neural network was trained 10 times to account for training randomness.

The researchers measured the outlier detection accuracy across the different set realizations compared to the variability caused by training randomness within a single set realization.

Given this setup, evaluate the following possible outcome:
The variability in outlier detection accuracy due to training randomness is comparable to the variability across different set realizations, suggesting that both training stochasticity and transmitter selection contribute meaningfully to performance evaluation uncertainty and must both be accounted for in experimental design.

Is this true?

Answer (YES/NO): NO